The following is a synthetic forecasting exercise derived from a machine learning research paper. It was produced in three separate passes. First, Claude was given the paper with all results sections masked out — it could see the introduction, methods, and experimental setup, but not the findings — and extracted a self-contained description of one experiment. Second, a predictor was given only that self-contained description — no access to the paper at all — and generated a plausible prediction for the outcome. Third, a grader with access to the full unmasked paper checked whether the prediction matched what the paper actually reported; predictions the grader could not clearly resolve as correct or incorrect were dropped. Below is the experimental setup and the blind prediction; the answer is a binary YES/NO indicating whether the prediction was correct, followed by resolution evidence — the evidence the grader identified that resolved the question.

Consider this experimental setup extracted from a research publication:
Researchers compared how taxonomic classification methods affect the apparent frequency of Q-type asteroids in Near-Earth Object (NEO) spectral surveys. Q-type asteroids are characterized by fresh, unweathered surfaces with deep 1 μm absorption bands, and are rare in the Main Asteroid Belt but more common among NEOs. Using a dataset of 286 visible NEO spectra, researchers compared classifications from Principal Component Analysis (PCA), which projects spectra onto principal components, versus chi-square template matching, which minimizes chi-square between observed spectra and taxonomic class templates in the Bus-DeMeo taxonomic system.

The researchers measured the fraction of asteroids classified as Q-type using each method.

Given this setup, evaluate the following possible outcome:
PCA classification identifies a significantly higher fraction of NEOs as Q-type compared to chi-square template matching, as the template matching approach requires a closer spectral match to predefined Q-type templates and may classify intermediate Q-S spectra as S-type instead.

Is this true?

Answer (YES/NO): NO